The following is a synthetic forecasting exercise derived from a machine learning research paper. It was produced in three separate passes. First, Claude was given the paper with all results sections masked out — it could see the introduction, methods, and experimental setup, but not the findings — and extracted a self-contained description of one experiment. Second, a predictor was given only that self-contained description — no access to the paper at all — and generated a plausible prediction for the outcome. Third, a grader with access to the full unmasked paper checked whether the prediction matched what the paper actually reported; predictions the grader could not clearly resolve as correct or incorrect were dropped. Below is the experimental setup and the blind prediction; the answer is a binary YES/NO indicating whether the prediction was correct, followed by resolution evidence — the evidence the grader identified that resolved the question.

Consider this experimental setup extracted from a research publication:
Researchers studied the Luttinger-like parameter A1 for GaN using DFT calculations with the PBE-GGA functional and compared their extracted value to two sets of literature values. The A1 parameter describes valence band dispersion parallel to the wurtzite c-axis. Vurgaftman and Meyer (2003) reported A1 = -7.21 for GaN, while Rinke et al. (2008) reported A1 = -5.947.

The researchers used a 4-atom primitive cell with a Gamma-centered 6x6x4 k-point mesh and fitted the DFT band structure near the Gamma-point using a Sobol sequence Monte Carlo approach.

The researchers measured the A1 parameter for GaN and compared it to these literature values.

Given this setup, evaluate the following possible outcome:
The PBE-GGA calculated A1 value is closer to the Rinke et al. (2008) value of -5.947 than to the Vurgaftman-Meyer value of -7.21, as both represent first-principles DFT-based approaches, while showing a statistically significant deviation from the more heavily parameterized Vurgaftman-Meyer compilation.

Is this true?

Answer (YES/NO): NO